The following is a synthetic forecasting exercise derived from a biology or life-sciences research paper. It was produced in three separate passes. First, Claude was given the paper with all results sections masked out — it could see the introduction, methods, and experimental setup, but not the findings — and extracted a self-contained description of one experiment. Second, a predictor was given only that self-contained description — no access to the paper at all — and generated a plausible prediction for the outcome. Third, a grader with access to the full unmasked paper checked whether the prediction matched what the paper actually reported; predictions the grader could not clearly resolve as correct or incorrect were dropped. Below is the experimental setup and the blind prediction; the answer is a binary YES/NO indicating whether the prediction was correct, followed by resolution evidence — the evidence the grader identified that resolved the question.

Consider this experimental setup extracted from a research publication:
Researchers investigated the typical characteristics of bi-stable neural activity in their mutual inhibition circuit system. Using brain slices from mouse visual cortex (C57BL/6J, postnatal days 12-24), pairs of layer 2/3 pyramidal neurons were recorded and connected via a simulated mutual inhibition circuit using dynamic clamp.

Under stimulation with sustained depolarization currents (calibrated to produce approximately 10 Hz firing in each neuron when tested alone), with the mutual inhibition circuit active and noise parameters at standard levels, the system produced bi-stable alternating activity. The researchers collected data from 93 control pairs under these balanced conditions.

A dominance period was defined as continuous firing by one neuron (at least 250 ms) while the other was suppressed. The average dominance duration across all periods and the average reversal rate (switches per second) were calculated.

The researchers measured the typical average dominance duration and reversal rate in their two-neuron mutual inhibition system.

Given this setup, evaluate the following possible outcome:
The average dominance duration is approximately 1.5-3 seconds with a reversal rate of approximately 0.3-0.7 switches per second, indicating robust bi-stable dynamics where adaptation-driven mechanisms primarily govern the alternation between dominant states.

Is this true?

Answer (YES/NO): NO